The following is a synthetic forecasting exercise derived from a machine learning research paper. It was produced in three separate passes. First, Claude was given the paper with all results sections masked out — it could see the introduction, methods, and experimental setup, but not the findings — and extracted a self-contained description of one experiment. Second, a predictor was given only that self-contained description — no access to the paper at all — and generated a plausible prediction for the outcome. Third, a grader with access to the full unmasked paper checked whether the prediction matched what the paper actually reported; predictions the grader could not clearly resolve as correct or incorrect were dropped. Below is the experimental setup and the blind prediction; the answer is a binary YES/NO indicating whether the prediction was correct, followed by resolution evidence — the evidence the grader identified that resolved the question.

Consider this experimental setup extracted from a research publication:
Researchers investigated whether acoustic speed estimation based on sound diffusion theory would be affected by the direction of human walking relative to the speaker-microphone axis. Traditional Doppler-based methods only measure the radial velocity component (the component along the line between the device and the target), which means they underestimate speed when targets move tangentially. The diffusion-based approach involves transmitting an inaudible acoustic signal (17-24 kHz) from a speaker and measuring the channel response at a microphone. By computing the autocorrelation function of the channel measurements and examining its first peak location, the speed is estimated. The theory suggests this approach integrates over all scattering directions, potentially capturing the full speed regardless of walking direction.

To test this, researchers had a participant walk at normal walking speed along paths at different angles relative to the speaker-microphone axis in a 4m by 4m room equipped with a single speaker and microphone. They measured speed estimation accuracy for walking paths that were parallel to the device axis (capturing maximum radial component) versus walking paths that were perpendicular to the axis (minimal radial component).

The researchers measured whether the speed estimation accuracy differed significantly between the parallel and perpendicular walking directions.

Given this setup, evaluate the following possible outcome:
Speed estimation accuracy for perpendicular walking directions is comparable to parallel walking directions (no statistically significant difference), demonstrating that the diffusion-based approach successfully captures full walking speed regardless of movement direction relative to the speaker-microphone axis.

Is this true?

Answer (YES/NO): NO